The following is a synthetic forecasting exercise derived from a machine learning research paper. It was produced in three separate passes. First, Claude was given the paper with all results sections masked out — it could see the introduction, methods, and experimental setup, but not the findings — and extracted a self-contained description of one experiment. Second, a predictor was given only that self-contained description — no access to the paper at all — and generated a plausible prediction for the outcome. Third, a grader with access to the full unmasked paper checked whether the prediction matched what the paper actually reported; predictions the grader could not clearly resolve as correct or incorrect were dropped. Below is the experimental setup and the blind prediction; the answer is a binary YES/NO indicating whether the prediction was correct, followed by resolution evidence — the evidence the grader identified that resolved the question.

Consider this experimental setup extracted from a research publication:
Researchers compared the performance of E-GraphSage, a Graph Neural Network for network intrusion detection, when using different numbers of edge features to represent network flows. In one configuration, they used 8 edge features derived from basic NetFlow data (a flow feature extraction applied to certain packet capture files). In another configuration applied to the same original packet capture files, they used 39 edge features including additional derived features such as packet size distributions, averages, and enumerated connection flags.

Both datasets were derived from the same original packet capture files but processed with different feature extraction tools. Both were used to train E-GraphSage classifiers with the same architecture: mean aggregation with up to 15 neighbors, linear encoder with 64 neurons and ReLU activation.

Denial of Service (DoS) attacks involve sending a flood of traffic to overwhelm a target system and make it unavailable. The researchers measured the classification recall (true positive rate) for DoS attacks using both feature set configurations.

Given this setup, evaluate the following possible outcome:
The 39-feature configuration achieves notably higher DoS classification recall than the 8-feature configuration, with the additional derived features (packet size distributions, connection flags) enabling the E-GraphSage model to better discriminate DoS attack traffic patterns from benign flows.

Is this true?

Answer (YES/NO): YES